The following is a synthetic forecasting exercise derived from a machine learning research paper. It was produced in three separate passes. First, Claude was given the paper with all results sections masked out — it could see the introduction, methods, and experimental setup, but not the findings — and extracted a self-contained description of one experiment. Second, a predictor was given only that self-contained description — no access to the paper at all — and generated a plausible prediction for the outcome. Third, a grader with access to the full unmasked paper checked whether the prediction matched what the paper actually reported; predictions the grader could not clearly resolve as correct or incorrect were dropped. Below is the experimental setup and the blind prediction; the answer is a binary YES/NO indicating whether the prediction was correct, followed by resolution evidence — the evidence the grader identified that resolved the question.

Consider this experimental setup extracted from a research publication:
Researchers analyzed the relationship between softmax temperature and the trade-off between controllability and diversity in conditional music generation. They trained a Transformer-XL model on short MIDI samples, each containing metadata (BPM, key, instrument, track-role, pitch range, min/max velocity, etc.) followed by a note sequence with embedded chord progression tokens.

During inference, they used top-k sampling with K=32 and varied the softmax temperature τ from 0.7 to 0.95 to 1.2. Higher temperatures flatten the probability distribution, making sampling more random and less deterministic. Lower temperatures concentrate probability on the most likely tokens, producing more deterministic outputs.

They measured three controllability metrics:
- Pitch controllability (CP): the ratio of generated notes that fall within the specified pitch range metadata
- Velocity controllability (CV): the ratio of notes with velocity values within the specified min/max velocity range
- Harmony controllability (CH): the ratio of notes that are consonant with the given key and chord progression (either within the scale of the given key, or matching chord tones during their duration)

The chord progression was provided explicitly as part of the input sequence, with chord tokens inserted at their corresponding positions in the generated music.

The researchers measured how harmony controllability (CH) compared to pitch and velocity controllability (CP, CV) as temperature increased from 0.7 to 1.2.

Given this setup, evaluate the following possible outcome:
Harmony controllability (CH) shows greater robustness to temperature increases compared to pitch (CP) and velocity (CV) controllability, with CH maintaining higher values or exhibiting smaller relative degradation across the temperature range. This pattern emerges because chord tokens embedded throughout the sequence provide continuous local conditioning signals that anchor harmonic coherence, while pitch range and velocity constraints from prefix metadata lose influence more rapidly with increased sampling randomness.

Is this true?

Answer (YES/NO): YES